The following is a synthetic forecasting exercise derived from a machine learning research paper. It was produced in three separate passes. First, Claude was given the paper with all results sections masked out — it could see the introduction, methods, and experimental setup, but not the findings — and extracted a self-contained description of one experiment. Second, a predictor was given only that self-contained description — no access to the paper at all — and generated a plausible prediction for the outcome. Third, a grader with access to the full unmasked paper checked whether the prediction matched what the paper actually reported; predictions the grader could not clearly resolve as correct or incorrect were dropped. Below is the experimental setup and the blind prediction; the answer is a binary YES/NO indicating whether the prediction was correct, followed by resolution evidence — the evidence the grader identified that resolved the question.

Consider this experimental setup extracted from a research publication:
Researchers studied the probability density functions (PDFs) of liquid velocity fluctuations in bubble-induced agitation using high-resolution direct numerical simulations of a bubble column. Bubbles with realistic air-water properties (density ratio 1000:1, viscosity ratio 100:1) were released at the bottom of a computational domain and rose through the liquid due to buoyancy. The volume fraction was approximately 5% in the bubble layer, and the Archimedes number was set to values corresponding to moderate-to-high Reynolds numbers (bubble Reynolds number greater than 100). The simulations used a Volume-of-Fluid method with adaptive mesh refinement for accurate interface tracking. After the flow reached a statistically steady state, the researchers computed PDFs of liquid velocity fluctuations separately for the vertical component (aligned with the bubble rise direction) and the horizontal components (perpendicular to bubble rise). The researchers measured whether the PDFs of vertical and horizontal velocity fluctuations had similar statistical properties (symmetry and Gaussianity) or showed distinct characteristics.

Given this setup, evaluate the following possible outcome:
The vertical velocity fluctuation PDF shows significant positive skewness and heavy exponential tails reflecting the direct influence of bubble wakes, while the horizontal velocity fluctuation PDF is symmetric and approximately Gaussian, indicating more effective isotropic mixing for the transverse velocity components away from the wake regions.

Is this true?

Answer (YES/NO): NO